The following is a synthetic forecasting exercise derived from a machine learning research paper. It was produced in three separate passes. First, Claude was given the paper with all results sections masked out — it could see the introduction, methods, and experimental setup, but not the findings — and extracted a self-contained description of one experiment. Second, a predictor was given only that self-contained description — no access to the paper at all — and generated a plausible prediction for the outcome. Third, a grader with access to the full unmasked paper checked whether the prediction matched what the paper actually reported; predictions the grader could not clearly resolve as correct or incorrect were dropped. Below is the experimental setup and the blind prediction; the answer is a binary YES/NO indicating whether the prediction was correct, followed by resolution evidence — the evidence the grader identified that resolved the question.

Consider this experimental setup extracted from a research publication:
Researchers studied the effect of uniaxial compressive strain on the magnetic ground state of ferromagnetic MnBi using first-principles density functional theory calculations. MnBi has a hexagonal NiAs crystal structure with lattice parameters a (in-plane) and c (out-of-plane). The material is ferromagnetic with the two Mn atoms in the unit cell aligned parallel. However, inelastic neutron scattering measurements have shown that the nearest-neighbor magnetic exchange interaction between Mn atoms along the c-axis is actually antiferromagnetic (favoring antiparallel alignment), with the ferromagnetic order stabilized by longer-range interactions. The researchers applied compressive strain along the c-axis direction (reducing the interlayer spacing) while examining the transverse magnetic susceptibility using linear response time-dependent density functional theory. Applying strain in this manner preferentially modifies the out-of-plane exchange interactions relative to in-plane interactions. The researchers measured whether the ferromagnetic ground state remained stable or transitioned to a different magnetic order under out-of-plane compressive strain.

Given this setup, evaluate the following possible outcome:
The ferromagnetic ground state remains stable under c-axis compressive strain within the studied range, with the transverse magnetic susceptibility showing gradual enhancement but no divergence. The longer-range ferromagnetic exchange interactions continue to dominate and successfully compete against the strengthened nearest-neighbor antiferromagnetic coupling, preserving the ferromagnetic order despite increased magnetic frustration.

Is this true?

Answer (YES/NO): NO